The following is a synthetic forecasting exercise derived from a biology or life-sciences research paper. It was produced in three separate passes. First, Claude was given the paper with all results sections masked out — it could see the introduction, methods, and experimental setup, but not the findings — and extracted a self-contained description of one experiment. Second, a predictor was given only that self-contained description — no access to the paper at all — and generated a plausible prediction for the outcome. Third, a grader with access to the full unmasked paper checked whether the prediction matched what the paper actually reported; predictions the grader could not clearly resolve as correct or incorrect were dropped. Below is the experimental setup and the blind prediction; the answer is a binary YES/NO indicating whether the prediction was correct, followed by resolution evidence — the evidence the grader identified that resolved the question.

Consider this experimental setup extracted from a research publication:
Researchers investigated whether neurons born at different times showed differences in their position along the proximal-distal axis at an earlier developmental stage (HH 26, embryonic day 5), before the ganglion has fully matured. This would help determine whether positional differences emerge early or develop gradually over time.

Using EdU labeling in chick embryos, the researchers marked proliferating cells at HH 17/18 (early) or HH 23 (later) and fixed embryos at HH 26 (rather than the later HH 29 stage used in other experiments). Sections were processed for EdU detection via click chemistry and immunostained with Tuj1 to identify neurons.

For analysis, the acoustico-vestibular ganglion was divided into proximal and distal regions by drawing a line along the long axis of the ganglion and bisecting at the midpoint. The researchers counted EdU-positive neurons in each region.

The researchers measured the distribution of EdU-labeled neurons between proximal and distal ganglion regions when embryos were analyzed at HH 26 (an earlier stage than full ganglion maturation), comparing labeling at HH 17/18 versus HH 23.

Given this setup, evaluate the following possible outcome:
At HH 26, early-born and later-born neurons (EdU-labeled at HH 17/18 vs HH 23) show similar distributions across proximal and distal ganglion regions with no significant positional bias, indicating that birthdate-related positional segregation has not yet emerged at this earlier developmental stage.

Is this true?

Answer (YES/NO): NO